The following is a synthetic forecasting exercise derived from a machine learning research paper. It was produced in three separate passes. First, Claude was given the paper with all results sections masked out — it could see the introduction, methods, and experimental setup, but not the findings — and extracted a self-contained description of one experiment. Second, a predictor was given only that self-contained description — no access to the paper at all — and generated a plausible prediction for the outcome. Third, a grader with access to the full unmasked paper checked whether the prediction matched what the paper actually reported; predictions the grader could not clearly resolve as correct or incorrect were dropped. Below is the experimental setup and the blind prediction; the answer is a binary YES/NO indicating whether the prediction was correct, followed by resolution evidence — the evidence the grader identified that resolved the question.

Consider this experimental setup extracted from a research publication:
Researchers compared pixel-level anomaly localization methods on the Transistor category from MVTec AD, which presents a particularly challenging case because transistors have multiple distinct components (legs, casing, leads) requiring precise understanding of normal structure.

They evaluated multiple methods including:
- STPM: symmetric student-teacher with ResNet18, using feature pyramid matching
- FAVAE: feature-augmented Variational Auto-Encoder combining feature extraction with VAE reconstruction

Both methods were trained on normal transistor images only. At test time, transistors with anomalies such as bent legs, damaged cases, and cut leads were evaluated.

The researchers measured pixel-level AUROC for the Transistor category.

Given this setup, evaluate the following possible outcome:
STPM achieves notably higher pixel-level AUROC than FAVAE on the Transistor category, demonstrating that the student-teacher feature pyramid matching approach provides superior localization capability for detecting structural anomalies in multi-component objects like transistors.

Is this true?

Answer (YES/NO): NO